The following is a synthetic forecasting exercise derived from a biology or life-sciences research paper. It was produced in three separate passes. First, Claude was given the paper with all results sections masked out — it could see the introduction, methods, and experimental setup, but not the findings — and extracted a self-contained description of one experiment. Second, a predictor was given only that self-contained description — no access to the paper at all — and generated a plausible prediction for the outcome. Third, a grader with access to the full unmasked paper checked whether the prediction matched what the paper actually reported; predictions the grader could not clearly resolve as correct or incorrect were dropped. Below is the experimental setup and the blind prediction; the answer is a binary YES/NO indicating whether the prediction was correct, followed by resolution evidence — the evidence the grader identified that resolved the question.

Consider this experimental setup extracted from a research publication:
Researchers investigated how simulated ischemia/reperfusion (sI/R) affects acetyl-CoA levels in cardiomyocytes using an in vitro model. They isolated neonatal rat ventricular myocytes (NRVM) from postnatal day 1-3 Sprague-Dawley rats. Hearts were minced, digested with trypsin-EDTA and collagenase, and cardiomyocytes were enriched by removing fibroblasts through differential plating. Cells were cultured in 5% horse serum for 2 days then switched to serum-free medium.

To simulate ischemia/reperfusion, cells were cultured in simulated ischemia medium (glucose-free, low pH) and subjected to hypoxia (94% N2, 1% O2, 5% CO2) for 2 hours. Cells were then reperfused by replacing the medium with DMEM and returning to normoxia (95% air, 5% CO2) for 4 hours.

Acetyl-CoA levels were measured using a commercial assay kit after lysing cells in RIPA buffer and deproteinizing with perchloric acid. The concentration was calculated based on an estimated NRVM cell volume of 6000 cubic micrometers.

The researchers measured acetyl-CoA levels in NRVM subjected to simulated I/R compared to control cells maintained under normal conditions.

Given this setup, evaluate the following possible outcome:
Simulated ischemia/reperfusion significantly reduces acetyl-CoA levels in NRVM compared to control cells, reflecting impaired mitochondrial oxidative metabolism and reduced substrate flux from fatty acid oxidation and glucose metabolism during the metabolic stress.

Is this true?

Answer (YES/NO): YES